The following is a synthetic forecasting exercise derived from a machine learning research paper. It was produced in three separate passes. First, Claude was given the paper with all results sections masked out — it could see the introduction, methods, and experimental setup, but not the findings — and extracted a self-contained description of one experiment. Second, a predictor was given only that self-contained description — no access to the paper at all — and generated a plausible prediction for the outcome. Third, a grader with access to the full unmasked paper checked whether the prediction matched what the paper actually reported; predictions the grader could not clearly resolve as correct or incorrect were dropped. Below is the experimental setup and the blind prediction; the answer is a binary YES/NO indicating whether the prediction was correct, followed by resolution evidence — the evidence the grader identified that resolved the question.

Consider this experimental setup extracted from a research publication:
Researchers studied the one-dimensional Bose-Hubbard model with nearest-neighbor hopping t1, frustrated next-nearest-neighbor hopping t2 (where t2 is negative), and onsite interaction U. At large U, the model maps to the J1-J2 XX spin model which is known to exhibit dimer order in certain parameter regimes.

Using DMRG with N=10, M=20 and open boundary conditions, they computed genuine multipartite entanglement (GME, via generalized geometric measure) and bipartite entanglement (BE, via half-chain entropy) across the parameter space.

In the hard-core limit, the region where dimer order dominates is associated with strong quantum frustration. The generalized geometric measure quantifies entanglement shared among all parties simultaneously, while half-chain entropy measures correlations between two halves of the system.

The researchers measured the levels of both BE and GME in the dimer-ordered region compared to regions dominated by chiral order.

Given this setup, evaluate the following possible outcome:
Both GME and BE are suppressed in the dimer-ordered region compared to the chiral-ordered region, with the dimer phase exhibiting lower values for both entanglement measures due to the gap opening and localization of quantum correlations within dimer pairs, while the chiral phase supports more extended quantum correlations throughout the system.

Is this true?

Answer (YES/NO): NO